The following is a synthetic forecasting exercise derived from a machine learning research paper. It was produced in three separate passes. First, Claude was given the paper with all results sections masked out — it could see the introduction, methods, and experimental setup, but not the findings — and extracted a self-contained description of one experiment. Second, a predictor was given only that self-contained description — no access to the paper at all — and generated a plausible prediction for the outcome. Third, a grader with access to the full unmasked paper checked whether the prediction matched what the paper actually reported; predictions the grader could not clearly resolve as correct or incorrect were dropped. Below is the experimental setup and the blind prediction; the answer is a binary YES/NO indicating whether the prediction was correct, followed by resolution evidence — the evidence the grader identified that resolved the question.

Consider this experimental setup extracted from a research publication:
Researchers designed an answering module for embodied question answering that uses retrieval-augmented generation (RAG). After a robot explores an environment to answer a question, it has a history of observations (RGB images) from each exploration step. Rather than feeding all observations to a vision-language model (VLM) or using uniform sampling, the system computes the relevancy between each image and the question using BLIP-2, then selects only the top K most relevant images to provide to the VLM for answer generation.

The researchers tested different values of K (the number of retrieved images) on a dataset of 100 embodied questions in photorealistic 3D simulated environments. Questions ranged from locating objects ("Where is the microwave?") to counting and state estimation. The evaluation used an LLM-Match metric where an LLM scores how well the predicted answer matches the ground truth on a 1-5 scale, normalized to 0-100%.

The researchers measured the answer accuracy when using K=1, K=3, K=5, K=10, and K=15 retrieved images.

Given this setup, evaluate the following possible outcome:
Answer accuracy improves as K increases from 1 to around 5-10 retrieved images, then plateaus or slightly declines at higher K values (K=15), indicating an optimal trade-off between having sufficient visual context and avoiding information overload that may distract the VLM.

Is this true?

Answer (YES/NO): NO